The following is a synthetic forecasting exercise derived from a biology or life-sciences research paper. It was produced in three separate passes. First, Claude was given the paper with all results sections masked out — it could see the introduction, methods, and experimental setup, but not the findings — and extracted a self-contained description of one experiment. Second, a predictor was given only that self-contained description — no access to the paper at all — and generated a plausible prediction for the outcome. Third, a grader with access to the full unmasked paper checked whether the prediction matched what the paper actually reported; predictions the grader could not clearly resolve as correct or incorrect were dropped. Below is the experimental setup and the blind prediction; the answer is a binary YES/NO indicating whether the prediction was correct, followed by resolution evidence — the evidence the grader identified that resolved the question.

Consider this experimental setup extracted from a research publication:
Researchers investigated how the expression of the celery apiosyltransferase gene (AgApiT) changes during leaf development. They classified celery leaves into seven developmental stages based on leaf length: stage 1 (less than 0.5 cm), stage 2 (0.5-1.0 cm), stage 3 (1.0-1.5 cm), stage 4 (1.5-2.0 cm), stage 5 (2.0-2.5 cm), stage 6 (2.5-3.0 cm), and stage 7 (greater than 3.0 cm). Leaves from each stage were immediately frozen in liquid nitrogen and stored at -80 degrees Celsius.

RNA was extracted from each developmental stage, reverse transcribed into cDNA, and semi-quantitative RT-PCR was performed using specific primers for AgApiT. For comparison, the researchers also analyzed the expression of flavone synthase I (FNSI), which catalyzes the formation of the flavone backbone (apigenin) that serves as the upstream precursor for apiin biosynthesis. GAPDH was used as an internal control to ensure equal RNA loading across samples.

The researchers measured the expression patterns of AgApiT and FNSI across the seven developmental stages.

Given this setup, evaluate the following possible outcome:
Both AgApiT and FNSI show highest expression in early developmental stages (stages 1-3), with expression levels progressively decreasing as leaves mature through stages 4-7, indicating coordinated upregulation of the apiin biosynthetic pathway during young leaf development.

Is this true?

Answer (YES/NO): NO